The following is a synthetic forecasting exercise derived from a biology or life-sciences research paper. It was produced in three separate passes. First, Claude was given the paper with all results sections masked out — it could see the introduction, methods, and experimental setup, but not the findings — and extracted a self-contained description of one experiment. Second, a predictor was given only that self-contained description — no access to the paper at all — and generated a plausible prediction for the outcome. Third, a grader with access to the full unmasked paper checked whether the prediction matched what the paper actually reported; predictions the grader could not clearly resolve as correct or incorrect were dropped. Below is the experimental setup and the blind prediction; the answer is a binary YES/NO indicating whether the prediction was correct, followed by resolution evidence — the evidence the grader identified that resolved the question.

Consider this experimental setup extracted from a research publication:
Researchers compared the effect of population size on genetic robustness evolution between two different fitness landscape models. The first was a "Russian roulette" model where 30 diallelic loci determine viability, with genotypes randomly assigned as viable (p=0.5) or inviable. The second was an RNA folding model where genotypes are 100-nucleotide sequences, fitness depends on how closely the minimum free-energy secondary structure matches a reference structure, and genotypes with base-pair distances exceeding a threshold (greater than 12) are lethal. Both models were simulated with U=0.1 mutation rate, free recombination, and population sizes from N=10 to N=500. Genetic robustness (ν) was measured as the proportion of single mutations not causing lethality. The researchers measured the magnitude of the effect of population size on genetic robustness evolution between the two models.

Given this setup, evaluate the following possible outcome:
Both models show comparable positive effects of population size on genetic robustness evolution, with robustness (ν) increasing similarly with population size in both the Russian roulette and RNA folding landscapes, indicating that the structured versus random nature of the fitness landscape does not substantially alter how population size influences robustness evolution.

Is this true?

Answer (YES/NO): NO